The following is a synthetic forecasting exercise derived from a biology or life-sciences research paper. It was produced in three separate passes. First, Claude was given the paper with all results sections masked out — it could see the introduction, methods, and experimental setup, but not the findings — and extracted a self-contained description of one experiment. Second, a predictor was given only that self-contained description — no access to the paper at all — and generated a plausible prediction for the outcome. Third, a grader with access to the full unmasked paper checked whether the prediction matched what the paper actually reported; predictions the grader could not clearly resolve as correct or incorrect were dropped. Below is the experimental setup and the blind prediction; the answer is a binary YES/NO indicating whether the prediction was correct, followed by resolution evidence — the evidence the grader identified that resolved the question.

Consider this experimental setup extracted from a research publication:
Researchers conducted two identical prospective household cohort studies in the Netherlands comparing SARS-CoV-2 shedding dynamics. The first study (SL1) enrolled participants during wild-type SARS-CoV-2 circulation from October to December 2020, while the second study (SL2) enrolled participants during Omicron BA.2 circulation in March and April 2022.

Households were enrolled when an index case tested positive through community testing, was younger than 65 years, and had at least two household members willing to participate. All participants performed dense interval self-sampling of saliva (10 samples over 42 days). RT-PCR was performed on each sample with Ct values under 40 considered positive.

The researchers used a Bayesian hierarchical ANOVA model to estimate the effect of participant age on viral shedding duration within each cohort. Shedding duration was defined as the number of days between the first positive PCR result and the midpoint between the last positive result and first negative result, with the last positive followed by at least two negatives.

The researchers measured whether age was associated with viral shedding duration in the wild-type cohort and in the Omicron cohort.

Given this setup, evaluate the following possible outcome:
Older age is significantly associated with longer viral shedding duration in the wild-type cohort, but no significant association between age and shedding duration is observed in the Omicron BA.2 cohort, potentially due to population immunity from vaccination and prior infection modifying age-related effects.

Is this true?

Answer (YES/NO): NO